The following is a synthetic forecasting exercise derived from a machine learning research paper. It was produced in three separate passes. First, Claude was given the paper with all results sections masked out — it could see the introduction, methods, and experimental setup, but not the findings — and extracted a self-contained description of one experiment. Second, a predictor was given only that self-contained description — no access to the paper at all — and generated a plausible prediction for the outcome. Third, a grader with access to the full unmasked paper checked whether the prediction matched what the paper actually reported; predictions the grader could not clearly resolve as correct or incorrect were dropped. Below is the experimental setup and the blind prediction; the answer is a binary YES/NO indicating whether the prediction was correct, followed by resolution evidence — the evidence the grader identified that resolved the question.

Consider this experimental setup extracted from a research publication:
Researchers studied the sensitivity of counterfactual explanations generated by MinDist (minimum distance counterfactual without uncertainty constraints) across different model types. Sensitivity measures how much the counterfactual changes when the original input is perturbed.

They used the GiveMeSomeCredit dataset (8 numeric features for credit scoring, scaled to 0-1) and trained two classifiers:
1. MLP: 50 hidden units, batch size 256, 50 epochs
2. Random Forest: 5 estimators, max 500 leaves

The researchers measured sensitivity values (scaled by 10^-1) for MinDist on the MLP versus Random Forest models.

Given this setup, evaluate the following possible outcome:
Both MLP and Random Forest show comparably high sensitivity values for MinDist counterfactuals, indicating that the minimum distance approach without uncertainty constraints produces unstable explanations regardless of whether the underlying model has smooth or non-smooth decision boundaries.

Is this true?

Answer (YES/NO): NO